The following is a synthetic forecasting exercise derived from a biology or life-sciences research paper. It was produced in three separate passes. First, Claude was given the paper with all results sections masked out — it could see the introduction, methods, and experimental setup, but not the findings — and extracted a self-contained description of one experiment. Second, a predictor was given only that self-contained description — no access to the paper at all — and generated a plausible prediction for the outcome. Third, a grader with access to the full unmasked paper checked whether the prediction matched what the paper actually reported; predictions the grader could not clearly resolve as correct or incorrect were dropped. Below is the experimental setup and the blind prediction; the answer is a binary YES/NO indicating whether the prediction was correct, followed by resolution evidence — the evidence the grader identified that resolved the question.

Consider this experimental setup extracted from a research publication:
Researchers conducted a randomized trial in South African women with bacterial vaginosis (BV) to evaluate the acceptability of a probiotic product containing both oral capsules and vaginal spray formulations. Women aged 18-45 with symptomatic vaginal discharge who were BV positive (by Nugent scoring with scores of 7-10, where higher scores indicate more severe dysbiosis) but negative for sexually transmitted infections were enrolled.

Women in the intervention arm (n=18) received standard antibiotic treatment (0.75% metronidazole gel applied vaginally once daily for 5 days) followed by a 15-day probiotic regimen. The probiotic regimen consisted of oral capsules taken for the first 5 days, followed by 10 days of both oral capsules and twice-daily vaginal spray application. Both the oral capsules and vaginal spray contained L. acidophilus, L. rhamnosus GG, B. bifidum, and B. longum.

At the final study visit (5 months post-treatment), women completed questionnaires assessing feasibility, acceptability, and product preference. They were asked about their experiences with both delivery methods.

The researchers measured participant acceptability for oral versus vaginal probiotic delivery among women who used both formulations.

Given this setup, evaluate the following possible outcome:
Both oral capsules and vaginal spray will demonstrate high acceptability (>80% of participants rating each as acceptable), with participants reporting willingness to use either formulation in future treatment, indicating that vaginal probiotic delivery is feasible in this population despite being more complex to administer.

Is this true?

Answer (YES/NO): NO